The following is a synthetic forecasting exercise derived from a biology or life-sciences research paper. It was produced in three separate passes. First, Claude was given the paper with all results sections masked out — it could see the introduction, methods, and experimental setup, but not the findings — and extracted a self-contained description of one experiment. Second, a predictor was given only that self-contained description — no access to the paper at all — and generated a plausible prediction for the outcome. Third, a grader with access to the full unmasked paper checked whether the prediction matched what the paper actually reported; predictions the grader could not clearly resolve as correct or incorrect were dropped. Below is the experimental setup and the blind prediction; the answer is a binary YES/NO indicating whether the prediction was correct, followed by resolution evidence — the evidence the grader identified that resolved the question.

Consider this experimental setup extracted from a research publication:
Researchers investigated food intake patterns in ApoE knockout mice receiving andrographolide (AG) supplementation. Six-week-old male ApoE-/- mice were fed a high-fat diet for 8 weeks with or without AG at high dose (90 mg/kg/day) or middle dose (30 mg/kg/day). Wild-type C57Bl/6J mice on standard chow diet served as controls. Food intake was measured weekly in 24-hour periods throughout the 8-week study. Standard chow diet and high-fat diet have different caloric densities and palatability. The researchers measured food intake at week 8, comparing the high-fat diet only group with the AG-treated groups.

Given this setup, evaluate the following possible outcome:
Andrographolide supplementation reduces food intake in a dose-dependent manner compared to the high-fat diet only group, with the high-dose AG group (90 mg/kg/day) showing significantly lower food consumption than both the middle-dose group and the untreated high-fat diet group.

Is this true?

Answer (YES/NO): NO